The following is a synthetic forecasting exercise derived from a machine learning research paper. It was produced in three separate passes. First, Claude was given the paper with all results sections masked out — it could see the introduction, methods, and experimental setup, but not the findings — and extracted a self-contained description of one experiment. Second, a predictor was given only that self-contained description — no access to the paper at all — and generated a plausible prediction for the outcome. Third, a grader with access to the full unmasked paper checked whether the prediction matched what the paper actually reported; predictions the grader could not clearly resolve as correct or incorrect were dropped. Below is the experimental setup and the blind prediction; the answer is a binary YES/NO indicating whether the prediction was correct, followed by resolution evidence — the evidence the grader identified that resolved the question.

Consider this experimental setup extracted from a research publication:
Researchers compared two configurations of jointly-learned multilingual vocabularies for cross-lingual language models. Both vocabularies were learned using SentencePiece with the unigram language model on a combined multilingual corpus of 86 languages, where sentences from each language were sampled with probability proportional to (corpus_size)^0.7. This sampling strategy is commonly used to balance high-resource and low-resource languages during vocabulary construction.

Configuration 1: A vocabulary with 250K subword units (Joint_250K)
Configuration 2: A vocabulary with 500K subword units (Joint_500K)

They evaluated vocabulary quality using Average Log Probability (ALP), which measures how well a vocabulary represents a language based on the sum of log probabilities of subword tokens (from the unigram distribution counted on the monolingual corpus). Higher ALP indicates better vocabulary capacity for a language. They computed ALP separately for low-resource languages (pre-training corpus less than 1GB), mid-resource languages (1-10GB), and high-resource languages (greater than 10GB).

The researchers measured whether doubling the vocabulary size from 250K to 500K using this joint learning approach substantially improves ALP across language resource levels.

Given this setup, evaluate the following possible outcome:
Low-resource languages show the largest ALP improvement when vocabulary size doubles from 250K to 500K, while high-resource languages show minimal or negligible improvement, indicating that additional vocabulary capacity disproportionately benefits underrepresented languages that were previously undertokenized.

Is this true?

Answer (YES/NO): NO